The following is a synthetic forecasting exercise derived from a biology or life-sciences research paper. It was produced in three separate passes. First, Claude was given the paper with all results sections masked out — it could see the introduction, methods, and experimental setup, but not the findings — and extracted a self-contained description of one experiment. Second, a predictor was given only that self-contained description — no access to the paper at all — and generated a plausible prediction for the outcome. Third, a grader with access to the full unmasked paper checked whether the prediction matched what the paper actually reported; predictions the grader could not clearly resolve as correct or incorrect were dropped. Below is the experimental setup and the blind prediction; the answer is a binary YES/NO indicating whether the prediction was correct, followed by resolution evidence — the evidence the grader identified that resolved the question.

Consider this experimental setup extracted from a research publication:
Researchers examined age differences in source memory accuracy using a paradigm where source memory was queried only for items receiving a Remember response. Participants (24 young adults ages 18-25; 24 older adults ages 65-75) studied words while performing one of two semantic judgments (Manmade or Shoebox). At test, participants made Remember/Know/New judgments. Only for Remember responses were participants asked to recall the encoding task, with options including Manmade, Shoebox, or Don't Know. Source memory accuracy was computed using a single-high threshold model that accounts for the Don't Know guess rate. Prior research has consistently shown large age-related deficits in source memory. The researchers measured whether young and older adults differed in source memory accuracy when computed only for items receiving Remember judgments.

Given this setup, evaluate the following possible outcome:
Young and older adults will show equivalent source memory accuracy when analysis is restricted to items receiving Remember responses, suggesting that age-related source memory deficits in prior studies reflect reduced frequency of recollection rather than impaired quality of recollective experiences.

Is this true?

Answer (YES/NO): YES